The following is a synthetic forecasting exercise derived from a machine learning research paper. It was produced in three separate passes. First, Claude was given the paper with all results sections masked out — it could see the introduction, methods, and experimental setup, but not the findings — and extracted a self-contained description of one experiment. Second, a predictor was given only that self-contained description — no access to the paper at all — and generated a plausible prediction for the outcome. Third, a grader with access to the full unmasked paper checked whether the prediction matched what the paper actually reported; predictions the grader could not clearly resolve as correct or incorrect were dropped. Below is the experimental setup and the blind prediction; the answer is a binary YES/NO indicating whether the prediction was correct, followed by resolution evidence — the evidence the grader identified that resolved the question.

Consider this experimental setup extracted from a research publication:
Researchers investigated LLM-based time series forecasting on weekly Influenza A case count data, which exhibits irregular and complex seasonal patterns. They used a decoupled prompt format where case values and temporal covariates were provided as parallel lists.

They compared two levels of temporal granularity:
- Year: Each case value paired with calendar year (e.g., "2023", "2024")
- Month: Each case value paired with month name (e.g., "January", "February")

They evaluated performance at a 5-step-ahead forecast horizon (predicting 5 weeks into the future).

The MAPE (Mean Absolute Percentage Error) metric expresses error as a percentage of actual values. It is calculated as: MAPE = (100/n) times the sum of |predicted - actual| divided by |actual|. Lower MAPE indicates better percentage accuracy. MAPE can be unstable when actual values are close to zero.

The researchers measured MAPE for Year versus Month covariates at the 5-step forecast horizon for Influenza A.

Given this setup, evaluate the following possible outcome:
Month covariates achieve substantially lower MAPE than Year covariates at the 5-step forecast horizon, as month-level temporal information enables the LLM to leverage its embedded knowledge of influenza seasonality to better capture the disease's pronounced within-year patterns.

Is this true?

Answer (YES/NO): NO